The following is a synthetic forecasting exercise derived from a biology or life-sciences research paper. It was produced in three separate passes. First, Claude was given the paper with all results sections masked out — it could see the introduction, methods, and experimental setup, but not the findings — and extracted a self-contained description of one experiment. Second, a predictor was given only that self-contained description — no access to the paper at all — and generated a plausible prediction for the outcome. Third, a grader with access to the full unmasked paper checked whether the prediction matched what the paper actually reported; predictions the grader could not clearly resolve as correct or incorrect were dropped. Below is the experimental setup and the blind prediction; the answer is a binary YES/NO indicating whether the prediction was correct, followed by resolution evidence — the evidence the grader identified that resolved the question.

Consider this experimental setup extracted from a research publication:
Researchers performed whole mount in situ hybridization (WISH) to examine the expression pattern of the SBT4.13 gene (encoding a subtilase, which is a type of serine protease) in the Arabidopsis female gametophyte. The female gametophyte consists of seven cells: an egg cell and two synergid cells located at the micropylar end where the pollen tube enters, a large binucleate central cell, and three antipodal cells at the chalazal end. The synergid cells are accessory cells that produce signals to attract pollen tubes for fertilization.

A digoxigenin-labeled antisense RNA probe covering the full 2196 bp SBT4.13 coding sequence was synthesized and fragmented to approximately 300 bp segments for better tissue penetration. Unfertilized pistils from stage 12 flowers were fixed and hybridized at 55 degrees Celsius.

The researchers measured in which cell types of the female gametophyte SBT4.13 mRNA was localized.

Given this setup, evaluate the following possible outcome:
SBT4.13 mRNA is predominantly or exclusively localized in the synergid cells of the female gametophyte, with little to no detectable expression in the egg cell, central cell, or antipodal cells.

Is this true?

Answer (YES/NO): NO